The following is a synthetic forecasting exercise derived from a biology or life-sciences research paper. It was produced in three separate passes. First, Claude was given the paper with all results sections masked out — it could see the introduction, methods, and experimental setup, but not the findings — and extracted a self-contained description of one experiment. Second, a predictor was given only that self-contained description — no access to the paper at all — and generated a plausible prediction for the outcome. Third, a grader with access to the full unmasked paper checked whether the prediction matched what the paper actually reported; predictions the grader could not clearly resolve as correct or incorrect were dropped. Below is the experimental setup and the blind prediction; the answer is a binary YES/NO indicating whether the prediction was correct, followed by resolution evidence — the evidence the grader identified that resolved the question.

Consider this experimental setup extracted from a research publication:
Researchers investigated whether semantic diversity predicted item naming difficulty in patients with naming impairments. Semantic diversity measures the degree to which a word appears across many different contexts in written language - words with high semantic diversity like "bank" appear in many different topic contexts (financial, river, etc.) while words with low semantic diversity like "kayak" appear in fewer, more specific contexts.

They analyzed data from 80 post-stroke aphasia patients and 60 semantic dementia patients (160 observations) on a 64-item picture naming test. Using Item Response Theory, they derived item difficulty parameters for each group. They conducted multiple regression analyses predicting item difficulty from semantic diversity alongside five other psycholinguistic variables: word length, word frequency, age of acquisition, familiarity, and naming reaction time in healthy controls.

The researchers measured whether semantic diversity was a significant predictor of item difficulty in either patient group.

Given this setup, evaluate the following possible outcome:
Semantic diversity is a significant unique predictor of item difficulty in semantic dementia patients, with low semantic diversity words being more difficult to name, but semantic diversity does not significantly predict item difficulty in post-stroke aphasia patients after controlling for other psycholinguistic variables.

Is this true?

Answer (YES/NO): NO